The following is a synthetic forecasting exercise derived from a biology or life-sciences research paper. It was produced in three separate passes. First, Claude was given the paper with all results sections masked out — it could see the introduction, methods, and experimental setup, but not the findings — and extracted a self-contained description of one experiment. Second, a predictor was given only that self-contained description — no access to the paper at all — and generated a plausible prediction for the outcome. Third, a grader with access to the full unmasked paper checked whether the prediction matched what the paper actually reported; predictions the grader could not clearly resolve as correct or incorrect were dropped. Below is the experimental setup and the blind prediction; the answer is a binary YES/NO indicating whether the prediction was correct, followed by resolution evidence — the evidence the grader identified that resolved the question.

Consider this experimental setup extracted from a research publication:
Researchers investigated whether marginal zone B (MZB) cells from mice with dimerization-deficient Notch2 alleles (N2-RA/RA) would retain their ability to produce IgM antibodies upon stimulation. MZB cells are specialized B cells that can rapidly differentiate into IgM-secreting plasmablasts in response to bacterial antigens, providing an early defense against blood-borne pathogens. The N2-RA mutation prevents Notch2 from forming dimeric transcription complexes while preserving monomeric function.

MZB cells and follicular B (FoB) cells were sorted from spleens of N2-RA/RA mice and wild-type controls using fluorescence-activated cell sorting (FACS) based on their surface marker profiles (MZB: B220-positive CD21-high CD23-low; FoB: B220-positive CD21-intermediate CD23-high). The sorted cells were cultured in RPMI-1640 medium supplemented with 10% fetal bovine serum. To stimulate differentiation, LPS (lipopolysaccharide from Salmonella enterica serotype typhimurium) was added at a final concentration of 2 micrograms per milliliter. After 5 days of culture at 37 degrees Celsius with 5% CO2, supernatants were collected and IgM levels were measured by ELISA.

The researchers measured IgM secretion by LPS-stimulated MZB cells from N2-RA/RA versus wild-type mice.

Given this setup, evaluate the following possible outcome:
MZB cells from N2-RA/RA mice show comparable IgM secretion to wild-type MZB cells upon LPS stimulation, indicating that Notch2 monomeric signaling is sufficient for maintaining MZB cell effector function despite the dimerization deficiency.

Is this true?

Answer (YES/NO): YES